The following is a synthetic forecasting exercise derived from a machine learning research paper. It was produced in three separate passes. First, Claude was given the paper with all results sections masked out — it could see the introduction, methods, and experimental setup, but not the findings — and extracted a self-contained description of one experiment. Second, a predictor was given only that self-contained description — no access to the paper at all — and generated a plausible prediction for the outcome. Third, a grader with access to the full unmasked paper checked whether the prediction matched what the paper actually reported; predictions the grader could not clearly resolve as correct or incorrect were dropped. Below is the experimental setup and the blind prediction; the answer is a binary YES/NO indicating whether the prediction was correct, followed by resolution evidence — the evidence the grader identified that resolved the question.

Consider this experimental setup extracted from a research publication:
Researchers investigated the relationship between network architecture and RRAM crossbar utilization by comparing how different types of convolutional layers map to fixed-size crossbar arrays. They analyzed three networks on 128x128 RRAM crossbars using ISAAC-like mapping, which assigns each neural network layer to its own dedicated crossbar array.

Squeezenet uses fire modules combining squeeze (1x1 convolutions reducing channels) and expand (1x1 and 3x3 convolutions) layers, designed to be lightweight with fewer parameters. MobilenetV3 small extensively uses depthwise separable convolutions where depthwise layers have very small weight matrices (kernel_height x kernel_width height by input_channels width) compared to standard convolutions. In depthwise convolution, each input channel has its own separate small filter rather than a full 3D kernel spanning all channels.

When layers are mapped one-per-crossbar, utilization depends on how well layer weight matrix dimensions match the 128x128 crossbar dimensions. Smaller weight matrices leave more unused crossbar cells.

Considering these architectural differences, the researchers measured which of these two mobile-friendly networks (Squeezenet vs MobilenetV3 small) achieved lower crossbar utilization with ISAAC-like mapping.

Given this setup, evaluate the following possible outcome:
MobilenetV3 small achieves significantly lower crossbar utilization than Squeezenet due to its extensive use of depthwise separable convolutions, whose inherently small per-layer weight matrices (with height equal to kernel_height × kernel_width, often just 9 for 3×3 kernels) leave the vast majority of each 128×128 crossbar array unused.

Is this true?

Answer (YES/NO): YES